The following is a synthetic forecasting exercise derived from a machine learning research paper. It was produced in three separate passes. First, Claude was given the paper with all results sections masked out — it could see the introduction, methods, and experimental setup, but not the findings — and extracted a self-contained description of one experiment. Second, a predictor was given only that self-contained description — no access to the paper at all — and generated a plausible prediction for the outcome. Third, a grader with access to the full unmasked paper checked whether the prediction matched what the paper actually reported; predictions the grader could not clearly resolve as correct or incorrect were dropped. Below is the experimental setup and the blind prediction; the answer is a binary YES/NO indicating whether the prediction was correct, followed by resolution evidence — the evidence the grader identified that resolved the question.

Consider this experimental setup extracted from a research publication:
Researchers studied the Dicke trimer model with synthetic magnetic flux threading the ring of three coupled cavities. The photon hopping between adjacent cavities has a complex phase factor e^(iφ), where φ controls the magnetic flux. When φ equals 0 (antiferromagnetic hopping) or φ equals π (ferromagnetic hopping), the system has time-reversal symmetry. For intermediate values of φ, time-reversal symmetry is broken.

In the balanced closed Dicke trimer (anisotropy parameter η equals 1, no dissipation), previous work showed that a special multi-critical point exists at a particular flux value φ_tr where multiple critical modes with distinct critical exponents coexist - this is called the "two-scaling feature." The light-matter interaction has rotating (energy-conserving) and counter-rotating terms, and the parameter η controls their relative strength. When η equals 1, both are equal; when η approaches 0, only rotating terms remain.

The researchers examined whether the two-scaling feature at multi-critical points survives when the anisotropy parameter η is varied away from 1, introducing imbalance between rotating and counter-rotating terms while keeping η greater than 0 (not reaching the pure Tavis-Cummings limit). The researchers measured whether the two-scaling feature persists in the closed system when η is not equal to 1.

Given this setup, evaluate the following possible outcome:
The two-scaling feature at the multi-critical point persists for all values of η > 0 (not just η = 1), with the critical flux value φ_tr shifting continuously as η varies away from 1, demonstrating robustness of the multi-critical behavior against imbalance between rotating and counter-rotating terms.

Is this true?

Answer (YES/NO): YES